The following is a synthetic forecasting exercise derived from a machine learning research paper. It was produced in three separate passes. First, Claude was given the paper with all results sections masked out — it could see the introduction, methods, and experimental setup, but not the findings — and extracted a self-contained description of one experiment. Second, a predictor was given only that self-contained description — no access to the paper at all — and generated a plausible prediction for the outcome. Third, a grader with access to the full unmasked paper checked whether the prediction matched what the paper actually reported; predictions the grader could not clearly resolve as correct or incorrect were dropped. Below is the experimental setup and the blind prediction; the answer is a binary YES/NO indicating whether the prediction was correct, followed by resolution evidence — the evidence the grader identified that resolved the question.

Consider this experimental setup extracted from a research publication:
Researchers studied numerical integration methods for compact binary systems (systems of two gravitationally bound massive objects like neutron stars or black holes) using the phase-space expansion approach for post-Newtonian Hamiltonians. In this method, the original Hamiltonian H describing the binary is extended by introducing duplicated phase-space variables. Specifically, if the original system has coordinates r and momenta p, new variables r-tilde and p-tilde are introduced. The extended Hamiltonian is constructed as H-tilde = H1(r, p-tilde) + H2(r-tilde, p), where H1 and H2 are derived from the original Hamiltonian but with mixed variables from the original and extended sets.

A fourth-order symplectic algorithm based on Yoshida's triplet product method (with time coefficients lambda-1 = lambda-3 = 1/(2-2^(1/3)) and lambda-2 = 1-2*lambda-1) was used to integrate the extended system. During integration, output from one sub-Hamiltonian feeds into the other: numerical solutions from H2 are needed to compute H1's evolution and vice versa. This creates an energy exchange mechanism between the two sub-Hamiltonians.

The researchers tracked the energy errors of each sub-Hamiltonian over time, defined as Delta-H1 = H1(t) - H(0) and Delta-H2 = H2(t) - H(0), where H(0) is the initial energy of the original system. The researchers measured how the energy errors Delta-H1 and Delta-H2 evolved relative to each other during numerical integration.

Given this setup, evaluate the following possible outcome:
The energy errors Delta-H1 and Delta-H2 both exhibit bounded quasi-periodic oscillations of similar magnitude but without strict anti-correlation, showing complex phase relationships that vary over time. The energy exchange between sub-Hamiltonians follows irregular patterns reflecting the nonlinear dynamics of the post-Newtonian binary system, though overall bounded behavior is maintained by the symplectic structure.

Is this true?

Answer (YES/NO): NO